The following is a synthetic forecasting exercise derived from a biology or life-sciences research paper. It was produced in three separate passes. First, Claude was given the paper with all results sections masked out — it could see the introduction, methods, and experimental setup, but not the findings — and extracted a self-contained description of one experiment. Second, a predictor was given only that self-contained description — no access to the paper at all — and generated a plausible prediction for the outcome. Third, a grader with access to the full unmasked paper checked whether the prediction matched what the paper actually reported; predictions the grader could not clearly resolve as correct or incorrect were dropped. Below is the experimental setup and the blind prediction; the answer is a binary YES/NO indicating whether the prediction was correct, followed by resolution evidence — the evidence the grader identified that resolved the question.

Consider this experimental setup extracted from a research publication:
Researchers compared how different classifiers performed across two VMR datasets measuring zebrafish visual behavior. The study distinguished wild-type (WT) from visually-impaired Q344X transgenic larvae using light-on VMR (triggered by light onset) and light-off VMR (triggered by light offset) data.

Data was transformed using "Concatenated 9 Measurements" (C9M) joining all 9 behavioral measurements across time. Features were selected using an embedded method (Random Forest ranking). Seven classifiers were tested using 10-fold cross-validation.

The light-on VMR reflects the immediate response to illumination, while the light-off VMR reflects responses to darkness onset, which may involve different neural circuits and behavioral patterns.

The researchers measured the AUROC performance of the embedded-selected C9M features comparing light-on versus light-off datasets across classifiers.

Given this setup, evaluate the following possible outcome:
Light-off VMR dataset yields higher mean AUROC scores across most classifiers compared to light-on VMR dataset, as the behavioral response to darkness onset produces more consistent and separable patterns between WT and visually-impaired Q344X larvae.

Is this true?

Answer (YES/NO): NO